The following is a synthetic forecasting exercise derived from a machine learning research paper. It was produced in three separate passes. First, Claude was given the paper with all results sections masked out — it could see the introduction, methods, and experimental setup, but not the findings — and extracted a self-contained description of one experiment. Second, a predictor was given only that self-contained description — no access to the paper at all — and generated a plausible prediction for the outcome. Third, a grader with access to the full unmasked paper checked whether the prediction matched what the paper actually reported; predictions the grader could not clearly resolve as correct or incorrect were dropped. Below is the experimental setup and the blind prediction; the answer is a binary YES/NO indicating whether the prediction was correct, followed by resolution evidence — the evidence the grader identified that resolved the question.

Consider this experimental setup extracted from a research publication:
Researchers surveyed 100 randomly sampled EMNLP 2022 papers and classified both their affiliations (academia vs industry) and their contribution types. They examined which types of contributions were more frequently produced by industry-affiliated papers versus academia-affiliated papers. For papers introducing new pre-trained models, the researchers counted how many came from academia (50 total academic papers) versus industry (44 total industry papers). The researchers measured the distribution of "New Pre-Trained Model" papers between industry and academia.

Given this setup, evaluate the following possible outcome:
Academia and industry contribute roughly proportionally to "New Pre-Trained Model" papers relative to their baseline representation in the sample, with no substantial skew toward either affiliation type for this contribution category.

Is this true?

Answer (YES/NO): NO